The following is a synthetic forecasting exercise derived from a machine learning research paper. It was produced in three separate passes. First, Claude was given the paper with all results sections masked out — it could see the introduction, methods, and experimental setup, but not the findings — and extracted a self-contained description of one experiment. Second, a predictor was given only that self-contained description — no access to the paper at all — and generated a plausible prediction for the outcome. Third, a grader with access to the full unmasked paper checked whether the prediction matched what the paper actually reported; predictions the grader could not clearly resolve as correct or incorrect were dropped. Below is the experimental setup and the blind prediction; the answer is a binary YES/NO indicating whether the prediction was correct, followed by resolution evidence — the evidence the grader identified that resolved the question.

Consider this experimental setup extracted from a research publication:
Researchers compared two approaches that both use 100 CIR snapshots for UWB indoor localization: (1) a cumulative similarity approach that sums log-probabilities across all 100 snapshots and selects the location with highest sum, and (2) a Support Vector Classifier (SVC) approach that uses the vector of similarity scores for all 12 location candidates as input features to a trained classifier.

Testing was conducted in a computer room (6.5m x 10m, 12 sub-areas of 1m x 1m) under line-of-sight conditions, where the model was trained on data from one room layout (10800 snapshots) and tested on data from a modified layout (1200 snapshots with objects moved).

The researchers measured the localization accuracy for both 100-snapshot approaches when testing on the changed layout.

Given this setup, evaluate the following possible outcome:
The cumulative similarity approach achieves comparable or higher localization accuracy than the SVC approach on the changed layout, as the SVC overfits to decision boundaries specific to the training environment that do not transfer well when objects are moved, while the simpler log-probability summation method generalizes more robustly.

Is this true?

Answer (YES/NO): NO